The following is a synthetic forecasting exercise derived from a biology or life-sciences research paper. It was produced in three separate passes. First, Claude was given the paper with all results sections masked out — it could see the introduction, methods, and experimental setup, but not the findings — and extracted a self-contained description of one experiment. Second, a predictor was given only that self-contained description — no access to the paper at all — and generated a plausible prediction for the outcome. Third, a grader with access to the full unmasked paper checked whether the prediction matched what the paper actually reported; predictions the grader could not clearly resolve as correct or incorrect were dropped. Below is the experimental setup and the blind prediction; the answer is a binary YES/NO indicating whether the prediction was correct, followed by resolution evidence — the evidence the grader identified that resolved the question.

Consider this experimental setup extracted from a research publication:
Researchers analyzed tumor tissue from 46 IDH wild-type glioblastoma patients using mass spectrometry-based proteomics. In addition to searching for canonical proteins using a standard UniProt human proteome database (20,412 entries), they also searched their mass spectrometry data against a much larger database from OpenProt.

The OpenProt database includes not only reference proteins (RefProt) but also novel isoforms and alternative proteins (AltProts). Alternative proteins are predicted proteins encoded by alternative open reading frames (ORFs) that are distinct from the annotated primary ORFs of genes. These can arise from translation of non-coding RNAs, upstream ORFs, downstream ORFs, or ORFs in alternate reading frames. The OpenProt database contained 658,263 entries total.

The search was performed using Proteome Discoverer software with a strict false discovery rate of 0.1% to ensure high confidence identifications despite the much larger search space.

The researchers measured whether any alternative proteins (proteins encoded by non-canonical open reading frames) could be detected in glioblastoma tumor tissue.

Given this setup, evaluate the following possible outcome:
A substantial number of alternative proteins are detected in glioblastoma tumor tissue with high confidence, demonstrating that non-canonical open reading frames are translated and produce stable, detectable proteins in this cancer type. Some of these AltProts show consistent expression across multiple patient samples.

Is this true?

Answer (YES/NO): YES